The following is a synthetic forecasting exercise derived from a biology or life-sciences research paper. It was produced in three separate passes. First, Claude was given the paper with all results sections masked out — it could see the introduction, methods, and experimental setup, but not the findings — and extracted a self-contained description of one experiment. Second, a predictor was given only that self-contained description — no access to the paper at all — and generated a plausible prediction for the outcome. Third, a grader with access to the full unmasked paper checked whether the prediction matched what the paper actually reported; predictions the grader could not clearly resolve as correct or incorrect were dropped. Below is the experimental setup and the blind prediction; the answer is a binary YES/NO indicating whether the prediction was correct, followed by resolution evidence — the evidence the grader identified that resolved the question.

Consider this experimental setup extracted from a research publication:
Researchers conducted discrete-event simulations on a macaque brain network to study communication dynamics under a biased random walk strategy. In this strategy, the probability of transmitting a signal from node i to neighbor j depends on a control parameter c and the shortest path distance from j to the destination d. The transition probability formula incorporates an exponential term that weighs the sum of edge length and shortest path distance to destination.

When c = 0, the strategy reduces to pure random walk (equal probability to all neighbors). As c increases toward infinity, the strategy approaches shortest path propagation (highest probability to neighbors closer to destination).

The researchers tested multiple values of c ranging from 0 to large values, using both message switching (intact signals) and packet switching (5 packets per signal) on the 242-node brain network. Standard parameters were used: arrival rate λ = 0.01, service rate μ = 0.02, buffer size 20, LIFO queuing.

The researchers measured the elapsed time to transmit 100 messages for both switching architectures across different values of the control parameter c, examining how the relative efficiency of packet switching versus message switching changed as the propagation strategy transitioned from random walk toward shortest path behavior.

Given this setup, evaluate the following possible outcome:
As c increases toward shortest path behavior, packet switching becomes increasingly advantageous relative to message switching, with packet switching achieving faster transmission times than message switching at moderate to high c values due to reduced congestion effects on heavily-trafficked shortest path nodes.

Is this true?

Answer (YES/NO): NO